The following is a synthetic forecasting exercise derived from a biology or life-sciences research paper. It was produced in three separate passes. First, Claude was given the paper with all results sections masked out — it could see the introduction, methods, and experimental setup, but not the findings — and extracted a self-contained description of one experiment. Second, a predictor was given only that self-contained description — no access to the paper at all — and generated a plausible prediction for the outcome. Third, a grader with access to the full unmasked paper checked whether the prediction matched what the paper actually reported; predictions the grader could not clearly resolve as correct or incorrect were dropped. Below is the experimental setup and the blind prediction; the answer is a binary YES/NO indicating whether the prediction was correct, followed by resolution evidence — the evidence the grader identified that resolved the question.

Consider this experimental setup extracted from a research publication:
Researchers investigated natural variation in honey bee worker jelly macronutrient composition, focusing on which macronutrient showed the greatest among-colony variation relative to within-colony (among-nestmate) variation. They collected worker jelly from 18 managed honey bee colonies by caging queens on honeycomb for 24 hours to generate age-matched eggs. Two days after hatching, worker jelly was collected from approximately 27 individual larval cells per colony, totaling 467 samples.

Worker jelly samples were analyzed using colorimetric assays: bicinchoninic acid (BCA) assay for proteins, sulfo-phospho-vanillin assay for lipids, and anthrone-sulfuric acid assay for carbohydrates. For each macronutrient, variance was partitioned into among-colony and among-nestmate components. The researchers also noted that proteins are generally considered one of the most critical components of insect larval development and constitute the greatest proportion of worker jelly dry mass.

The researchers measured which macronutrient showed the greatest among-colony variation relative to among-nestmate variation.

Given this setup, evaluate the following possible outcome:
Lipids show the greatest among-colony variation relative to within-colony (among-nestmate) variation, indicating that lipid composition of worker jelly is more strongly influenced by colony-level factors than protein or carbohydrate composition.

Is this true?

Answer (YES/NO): NO